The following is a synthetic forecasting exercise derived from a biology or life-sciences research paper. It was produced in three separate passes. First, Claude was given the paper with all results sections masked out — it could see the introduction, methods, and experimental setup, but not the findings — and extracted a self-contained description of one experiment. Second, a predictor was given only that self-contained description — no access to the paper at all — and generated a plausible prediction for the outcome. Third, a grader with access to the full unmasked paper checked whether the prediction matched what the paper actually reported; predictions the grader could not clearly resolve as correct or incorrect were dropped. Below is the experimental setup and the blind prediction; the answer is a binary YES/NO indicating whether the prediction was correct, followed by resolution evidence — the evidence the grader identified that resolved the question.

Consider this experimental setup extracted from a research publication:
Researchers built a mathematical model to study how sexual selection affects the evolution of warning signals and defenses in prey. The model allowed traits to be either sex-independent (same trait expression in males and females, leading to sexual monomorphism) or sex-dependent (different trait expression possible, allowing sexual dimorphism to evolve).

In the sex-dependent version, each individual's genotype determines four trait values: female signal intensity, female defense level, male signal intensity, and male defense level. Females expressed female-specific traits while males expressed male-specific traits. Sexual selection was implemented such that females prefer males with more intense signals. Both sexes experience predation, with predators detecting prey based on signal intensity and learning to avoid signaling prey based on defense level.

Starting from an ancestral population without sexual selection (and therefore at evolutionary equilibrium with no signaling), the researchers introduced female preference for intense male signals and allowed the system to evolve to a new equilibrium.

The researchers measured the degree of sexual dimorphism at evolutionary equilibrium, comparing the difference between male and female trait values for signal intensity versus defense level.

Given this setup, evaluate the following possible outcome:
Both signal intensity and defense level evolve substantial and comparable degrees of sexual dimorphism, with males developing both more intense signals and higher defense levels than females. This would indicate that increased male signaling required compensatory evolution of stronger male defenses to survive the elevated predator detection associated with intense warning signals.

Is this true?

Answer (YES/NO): NO